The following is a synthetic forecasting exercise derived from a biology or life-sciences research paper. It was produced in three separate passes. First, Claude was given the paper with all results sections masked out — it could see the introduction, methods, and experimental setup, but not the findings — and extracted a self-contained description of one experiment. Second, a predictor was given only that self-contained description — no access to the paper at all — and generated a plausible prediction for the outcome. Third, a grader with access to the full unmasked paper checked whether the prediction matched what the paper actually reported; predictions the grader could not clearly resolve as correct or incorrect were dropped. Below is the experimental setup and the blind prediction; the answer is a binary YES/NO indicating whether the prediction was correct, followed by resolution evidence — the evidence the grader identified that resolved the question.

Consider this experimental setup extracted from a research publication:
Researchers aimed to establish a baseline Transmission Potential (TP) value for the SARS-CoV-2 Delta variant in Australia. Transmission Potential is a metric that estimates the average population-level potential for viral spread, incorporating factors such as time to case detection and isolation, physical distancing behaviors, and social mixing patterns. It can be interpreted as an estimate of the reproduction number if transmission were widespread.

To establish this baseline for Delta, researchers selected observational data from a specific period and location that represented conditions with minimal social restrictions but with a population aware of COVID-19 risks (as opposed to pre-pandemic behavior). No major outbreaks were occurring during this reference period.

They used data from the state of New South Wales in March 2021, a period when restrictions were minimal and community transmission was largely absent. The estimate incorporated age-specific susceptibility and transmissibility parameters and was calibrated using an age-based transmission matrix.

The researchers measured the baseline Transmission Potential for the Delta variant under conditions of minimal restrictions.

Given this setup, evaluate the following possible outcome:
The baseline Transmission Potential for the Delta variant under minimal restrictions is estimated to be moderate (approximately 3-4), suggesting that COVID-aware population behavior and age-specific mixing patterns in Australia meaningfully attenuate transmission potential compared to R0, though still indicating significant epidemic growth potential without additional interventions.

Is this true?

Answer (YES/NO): YES